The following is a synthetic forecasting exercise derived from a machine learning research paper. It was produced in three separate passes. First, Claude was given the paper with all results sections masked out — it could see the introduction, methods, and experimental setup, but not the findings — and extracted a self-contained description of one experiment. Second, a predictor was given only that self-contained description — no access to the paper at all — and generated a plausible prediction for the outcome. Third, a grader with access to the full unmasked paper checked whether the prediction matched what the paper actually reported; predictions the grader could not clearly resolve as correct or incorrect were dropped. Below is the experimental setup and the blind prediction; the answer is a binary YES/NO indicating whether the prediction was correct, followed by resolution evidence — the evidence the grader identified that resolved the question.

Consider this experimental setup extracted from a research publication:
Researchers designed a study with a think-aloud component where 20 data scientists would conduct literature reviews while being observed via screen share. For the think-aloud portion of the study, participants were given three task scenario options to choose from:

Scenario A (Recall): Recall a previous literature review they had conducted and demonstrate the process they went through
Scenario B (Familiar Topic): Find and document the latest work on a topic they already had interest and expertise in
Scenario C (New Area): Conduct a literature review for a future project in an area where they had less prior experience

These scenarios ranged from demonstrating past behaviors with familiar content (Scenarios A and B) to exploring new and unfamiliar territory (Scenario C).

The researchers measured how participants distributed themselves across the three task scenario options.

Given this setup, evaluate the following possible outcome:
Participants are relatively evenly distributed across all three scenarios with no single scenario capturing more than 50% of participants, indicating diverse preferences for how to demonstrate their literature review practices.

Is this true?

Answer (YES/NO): YES